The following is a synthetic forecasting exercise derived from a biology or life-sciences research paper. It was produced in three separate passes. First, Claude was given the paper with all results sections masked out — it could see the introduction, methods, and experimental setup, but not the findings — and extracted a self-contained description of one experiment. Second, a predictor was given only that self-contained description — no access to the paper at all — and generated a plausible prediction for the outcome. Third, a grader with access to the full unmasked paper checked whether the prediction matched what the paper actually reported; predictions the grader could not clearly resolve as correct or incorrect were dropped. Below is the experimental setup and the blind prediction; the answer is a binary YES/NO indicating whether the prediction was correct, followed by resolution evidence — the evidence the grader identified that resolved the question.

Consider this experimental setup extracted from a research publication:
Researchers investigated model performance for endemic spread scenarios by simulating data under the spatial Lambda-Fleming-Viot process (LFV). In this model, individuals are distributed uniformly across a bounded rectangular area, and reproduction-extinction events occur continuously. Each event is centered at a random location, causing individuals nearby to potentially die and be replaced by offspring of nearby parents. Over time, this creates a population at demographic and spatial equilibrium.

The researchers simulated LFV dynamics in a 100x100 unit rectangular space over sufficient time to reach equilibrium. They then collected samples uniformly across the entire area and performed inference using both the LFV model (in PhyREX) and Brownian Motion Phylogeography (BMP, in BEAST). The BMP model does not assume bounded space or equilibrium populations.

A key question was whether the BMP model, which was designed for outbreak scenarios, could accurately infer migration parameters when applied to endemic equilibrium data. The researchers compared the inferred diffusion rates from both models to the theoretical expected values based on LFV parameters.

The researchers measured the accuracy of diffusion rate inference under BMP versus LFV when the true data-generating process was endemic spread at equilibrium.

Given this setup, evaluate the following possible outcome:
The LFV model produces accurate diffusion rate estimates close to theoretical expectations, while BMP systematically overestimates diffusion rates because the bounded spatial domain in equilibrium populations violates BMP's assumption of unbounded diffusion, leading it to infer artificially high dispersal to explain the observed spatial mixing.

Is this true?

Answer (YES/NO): NO